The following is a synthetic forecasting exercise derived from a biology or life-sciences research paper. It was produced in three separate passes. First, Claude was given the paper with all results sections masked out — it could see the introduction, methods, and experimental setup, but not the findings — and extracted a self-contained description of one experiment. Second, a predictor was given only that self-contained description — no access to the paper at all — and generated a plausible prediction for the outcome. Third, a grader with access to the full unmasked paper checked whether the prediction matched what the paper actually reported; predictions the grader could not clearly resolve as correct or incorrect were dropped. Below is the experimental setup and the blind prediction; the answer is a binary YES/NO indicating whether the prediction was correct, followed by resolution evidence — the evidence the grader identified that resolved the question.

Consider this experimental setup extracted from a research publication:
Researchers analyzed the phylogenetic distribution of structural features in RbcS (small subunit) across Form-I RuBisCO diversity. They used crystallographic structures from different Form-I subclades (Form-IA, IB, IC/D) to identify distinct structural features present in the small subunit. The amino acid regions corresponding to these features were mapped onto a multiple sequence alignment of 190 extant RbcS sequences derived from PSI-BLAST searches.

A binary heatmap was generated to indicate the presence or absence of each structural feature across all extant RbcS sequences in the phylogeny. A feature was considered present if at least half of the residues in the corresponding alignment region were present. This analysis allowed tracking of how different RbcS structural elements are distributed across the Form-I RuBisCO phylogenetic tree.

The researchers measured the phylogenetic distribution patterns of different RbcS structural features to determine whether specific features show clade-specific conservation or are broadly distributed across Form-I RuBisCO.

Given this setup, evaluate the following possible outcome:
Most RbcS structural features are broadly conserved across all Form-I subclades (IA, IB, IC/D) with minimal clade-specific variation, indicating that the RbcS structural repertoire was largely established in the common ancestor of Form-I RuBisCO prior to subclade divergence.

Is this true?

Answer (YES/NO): NO